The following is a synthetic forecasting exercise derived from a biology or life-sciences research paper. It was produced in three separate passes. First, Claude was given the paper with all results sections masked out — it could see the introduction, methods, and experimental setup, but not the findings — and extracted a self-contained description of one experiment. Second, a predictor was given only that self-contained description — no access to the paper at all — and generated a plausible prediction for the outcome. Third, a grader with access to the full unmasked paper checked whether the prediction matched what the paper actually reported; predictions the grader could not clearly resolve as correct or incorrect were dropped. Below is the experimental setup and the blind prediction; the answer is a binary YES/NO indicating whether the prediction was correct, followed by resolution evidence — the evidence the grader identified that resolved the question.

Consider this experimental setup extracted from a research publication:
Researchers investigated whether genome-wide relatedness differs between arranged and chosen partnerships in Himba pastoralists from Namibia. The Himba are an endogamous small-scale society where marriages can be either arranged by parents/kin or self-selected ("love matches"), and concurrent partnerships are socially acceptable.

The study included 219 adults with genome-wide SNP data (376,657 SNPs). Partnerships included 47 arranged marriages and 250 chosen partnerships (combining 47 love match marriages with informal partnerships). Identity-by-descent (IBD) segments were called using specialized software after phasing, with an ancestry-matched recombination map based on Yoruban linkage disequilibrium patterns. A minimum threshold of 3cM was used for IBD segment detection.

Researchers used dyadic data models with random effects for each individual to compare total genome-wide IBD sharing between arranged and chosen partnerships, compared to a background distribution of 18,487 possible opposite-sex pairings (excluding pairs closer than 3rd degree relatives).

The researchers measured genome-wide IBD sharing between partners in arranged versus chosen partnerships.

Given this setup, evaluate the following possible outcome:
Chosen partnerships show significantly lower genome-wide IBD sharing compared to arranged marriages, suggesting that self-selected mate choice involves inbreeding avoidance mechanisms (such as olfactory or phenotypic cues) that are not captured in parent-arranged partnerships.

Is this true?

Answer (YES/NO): NO